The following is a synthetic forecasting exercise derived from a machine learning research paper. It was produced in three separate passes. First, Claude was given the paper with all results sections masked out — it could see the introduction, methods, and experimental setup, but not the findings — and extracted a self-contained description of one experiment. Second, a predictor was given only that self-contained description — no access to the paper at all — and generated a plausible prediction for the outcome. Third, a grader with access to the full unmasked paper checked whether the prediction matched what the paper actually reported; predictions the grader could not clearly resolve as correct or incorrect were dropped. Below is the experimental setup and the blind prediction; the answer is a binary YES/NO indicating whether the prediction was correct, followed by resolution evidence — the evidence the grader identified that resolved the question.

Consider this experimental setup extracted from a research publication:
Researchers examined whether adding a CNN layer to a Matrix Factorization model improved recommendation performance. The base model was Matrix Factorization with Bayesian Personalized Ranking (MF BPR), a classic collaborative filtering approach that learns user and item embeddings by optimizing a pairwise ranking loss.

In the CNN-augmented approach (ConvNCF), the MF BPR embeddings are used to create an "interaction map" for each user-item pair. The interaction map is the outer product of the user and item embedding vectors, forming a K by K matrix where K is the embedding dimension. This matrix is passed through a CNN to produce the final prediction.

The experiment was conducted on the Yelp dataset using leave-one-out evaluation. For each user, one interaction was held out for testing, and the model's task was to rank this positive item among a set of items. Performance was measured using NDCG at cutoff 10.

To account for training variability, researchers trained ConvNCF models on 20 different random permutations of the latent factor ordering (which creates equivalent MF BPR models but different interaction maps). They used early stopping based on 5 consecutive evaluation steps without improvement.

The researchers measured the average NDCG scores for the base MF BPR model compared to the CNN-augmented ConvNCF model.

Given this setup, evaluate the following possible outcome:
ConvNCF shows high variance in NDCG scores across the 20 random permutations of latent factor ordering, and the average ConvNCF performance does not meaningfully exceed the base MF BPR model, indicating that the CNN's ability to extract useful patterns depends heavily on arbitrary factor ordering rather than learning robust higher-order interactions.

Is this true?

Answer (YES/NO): NO